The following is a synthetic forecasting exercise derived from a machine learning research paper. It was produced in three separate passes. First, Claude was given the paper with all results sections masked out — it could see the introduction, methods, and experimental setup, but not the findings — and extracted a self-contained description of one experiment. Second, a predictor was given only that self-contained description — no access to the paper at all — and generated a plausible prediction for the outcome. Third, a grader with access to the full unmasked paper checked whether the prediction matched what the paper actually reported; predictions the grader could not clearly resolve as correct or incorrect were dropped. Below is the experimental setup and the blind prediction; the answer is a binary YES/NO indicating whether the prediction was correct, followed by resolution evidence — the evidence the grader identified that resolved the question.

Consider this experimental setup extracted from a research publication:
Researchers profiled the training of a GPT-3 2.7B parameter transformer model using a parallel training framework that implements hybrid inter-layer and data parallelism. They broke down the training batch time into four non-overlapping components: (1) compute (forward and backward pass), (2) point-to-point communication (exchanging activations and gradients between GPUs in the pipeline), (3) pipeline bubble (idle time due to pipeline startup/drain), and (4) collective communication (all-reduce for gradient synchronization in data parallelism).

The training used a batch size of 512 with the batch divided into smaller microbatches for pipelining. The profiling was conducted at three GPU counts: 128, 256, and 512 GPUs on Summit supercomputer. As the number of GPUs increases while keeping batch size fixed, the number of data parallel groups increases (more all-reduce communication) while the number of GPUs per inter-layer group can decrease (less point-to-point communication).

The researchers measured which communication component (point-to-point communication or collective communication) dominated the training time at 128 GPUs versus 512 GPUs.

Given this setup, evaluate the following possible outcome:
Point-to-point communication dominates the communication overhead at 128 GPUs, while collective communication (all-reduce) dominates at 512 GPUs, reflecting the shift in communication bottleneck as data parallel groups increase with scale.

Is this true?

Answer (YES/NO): YES